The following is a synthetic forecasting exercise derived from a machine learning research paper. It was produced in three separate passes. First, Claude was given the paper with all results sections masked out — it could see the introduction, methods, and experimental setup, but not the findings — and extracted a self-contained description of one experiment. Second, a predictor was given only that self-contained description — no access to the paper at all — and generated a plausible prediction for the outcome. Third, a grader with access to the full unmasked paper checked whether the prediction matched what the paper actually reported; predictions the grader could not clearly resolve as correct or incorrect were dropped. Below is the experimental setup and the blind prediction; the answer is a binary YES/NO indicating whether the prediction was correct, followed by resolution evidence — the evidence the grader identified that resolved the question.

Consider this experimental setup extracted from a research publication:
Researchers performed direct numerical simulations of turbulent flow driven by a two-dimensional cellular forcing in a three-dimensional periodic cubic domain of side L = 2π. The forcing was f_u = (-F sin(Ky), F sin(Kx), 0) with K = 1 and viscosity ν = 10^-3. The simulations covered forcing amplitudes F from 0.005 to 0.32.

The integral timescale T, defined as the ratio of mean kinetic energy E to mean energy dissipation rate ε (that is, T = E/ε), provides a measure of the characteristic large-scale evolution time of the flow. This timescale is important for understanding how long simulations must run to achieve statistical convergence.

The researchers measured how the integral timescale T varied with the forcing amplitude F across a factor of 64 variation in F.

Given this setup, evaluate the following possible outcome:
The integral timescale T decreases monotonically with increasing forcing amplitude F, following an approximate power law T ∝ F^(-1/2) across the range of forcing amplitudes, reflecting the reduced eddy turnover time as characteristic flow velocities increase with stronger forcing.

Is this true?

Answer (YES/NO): YES